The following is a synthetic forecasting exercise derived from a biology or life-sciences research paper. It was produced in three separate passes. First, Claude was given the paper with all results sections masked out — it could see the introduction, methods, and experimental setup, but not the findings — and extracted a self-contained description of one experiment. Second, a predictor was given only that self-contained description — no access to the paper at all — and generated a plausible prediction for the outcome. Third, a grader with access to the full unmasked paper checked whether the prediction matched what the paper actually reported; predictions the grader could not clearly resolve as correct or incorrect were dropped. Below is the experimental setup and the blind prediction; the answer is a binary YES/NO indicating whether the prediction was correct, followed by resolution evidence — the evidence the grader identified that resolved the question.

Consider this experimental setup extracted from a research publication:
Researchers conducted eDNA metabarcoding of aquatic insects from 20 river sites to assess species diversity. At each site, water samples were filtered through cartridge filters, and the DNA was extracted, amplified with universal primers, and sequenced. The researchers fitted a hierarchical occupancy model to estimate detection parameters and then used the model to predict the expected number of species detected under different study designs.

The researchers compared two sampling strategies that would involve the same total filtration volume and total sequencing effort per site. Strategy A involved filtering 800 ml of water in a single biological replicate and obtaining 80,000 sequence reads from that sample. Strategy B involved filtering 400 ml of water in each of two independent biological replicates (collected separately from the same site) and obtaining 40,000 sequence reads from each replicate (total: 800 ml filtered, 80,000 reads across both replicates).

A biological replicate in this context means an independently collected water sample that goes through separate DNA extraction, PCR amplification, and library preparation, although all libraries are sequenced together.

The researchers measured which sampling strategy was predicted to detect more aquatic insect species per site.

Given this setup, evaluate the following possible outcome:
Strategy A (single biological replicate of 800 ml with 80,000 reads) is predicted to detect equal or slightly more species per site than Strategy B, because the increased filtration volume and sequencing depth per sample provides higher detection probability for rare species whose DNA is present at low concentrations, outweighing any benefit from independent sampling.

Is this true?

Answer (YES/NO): NO